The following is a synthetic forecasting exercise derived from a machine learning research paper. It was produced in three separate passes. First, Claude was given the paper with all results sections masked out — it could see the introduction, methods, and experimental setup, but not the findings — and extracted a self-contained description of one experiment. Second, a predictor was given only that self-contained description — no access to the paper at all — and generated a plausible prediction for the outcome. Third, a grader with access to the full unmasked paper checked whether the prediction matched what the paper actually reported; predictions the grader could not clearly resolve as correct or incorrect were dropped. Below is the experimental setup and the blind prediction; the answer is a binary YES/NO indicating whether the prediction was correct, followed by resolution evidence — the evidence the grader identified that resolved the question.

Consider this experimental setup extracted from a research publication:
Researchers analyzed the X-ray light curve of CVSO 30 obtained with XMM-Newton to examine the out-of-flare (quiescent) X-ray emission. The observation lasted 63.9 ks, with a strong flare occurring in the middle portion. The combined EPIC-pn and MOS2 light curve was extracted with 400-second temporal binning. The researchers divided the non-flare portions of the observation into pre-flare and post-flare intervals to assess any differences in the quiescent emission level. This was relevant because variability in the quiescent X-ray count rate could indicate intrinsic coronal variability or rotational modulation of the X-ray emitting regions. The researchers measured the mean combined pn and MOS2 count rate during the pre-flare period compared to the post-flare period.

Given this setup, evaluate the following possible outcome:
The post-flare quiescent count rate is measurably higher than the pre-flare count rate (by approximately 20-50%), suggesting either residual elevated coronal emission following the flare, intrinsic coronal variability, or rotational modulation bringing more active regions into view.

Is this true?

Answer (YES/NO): YES